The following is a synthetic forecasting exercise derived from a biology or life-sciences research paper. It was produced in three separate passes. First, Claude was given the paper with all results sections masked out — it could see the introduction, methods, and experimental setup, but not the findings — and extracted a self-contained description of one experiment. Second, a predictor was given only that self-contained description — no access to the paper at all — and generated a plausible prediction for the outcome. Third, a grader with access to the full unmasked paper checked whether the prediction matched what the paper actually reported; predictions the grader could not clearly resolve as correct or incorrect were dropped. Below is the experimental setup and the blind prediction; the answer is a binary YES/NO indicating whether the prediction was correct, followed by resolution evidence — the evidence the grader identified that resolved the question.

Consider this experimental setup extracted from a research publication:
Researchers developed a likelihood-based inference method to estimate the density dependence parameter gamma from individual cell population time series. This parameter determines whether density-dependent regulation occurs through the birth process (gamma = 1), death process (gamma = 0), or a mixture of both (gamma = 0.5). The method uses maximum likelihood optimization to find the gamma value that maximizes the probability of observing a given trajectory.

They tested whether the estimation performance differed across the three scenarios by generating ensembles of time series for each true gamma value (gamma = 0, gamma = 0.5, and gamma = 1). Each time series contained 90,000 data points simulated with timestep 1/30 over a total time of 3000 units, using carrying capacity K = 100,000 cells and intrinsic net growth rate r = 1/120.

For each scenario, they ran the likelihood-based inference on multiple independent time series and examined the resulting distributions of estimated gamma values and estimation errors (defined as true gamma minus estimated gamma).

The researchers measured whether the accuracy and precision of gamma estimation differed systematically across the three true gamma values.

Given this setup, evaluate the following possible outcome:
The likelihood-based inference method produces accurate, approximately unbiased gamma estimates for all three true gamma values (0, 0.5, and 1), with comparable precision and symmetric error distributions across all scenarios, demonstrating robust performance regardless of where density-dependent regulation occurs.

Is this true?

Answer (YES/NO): YES